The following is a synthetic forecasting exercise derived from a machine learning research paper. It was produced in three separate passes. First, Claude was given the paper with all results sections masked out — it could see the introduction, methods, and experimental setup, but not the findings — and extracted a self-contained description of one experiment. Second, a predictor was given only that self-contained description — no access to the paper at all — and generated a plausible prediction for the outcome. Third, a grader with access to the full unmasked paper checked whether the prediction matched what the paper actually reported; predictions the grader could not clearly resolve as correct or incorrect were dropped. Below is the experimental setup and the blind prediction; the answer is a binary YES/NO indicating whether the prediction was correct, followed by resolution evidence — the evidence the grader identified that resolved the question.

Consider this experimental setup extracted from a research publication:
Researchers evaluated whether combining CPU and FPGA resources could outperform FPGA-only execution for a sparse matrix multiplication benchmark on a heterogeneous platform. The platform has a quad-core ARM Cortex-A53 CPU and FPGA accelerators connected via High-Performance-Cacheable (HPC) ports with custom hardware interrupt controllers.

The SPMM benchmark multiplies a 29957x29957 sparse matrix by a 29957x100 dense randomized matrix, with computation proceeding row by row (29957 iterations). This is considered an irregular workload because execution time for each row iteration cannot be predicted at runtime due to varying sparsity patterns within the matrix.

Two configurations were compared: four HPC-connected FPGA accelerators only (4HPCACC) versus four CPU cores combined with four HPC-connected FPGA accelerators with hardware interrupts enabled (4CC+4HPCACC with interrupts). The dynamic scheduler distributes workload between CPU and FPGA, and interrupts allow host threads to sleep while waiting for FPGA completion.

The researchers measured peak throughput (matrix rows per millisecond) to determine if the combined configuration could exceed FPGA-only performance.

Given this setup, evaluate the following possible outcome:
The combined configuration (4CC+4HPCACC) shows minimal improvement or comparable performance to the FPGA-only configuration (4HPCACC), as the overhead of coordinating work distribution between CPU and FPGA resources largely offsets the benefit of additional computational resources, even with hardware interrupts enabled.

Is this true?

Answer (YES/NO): NO